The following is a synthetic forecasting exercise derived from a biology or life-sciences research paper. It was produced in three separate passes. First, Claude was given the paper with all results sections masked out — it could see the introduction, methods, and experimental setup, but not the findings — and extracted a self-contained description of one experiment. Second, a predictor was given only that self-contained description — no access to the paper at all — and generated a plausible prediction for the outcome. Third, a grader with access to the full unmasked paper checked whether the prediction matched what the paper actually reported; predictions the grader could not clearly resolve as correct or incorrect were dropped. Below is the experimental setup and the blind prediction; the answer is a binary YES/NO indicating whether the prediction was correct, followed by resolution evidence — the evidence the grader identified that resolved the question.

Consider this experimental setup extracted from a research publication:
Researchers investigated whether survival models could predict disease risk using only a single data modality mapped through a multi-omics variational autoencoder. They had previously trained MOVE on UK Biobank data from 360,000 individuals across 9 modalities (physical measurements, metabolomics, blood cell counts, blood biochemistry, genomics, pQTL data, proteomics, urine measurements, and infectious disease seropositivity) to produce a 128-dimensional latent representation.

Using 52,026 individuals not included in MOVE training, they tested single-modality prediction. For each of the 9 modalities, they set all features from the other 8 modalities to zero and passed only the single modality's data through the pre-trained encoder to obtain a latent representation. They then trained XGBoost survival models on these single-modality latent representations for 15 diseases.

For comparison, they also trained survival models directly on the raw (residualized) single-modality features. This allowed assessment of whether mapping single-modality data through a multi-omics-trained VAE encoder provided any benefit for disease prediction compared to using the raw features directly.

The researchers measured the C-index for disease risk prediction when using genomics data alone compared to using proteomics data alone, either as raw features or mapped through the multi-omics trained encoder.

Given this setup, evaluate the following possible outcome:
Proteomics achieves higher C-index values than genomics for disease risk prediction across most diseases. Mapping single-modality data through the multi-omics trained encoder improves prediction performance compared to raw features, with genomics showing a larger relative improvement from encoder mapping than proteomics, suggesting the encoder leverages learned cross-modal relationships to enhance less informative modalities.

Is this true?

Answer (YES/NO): NO